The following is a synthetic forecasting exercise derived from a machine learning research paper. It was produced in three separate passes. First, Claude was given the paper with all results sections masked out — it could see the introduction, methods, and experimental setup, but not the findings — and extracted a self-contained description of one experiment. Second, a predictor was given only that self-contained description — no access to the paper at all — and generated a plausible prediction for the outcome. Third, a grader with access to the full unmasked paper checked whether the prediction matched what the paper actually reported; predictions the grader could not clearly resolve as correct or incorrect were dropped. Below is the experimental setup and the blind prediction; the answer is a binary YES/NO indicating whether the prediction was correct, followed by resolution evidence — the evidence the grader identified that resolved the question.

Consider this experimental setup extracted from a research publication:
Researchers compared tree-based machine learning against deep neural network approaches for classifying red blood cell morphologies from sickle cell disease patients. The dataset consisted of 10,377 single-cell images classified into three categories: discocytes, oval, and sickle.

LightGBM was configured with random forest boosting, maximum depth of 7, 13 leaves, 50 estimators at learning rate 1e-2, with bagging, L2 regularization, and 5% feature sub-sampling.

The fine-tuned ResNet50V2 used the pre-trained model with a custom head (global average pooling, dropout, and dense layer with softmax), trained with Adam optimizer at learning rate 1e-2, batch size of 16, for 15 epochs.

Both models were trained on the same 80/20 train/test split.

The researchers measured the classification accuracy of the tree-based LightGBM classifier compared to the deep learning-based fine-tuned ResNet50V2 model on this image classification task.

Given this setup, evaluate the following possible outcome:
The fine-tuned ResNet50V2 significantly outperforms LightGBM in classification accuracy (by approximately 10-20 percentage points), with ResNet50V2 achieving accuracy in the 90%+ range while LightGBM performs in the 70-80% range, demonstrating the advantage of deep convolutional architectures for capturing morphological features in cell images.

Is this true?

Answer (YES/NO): NO